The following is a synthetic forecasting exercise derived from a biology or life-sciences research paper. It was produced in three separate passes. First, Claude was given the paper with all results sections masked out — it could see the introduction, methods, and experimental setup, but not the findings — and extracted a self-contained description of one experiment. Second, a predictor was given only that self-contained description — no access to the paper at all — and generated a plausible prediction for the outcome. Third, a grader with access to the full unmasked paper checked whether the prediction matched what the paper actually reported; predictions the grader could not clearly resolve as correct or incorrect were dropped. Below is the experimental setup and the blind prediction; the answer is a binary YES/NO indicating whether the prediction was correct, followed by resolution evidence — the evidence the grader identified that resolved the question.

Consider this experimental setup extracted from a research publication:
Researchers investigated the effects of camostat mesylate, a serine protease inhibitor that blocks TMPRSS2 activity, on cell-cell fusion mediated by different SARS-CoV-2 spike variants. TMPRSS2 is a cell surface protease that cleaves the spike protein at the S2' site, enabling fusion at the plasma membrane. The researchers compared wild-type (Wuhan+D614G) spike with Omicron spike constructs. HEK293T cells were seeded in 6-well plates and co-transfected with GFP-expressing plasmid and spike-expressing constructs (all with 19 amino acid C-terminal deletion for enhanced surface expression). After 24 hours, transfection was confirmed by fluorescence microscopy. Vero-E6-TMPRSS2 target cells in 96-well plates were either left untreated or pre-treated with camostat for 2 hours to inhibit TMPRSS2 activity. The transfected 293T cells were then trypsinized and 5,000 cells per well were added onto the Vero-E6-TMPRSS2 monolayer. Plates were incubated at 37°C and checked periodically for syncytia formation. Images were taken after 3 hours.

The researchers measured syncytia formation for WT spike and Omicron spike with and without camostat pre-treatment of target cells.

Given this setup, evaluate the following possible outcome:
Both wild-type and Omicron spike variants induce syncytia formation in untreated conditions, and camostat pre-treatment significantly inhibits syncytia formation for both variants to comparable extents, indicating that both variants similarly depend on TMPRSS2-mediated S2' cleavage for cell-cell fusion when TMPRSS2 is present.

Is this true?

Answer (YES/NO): NO